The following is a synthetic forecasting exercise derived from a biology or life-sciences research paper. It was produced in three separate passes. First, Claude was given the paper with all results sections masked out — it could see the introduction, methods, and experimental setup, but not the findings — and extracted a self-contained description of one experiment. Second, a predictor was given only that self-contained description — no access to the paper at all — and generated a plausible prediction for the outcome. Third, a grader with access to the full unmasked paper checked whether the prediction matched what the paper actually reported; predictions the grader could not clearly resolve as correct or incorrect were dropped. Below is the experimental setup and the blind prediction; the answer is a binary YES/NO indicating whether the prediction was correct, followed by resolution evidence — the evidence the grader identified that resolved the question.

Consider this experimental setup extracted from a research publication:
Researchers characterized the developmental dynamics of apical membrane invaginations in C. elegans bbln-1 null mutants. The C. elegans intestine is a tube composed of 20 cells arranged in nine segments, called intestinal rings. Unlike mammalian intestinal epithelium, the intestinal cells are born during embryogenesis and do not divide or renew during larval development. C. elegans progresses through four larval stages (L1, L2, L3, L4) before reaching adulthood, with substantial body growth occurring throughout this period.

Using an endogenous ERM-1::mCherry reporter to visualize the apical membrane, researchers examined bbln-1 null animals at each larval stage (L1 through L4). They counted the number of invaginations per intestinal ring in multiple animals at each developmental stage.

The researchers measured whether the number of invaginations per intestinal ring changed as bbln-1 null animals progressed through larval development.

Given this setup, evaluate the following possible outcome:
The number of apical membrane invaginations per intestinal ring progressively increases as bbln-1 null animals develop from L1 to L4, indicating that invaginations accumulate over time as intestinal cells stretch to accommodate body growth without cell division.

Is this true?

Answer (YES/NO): NO